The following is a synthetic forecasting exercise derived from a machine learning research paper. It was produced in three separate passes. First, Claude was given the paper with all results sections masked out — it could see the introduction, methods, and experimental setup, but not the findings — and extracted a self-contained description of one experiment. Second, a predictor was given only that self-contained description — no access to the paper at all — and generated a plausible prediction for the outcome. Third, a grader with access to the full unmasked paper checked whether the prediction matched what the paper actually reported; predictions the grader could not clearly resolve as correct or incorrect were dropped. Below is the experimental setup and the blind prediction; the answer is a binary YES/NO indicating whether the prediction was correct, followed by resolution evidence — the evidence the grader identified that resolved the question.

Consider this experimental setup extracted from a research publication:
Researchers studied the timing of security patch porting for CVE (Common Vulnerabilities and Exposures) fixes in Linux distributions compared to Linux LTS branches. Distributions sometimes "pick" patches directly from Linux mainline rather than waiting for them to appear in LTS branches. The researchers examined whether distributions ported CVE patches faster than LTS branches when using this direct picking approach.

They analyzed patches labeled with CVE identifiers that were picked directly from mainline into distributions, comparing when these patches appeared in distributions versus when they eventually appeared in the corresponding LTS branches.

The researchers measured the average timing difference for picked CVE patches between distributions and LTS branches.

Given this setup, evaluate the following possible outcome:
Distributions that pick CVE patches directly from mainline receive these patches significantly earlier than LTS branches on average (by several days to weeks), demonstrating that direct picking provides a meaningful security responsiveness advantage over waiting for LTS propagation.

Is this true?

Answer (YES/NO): NO